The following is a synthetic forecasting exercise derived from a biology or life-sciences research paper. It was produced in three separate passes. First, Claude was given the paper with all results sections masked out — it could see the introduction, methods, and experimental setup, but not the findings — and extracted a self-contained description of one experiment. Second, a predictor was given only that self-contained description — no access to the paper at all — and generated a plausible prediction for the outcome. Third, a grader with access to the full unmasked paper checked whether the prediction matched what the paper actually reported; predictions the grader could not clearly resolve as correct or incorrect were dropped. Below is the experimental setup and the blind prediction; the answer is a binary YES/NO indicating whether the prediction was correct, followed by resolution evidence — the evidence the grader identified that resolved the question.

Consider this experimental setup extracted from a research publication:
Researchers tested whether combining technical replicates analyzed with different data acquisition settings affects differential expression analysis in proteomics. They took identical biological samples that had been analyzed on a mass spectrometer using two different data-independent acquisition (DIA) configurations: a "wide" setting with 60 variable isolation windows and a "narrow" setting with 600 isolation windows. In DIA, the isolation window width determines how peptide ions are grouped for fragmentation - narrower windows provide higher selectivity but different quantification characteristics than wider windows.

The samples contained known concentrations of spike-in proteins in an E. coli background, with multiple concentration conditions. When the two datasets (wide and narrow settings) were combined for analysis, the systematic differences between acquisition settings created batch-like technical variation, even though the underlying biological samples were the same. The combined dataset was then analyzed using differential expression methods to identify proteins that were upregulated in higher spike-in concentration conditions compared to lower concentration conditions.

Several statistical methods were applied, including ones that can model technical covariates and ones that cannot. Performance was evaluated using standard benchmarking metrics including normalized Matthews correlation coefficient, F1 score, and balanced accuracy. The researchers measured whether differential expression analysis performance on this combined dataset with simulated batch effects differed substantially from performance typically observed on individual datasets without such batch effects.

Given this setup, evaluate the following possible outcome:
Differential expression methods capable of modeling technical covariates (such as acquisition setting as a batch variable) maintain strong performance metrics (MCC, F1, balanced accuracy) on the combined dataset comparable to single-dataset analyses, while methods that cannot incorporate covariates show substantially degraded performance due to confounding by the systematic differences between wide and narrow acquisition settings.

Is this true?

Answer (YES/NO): NO